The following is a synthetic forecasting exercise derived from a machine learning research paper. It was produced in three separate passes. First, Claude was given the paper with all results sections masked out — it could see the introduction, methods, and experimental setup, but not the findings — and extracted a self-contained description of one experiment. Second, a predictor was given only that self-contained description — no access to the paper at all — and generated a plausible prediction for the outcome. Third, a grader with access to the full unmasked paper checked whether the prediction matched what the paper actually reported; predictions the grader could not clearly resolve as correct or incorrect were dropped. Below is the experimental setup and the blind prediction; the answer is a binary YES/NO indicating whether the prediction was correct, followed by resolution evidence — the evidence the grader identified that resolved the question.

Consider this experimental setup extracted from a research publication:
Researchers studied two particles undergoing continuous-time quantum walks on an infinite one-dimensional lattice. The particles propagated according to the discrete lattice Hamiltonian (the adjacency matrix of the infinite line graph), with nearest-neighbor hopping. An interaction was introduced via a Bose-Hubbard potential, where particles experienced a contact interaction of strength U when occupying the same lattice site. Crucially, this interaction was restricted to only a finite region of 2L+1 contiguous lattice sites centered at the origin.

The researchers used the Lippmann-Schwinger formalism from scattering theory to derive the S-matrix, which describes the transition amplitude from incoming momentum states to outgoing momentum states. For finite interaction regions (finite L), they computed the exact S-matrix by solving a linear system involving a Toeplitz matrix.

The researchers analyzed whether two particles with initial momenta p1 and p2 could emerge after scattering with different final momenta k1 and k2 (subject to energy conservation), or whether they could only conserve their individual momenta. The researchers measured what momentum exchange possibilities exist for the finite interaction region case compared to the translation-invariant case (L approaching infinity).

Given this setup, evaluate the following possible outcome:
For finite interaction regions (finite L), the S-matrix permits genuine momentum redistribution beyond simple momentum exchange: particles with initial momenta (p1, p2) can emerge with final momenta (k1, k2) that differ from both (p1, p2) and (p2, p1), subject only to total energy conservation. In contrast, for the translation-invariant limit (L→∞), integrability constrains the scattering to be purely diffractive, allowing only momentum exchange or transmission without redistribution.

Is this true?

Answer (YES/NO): YES